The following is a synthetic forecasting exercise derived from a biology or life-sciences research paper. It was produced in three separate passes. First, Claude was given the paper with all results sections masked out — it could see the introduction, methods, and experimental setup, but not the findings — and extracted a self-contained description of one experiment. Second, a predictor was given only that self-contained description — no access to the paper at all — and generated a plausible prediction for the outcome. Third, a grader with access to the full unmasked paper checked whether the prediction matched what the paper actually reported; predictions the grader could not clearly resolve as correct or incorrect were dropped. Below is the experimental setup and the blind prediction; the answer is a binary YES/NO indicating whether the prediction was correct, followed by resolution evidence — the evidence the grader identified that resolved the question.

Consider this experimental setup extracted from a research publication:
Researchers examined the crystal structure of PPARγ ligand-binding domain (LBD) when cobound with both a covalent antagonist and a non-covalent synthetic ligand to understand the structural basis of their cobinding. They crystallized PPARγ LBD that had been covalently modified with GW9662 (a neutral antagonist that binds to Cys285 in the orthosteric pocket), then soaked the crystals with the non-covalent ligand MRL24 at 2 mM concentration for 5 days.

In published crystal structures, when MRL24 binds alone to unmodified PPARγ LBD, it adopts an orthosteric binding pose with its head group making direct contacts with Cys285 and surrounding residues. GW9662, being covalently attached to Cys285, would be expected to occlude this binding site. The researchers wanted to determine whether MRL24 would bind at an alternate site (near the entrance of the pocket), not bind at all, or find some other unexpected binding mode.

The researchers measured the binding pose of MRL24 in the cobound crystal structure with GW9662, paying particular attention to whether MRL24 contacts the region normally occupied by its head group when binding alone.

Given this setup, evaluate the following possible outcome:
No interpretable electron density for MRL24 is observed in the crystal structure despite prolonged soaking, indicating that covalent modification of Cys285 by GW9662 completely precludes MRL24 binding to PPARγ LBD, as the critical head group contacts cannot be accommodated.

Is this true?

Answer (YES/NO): NO